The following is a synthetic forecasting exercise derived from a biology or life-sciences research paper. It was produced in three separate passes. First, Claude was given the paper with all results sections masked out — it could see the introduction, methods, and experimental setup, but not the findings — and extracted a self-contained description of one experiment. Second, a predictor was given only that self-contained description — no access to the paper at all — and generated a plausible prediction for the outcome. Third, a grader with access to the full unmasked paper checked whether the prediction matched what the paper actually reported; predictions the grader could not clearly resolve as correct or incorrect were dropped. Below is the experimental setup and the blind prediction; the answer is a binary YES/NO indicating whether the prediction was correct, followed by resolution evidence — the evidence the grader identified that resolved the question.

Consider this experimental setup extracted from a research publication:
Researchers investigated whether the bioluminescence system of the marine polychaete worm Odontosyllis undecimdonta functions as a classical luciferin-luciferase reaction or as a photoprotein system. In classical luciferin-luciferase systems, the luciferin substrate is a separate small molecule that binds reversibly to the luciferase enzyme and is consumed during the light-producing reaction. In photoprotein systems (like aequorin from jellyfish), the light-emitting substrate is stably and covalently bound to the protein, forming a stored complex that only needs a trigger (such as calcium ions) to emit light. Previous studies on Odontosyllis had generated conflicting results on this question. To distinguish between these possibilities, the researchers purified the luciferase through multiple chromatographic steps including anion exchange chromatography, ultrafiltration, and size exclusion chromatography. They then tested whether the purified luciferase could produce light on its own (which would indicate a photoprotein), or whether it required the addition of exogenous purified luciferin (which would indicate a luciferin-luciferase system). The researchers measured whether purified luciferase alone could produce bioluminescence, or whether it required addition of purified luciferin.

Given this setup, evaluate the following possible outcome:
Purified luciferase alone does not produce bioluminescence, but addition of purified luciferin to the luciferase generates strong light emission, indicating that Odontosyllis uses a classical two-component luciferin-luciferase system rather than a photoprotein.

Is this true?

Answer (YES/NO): YES